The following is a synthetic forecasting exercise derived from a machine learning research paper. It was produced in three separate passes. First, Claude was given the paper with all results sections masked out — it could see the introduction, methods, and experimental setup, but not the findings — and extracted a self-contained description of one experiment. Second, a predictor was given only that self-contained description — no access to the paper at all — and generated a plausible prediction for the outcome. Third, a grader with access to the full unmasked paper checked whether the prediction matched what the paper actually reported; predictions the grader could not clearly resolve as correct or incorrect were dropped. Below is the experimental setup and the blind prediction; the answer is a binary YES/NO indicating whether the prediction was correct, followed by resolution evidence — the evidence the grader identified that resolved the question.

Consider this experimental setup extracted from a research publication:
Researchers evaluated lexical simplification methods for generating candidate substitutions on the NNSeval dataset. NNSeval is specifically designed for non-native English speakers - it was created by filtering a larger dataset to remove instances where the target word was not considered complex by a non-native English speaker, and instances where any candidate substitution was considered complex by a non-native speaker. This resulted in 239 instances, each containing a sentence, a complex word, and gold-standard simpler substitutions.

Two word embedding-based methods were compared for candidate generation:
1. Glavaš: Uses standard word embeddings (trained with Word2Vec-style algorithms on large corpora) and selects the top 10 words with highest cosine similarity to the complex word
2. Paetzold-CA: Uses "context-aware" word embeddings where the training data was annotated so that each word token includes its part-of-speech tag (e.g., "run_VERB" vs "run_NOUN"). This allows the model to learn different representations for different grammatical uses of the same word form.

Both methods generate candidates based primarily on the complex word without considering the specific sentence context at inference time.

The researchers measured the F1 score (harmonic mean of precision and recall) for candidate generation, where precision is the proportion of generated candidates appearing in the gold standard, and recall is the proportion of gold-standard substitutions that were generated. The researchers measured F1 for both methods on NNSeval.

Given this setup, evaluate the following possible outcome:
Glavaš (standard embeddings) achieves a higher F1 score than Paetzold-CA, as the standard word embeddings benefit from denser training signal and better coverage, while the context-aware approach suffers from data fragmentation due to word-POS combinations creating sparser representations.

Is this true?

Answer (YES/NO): NO